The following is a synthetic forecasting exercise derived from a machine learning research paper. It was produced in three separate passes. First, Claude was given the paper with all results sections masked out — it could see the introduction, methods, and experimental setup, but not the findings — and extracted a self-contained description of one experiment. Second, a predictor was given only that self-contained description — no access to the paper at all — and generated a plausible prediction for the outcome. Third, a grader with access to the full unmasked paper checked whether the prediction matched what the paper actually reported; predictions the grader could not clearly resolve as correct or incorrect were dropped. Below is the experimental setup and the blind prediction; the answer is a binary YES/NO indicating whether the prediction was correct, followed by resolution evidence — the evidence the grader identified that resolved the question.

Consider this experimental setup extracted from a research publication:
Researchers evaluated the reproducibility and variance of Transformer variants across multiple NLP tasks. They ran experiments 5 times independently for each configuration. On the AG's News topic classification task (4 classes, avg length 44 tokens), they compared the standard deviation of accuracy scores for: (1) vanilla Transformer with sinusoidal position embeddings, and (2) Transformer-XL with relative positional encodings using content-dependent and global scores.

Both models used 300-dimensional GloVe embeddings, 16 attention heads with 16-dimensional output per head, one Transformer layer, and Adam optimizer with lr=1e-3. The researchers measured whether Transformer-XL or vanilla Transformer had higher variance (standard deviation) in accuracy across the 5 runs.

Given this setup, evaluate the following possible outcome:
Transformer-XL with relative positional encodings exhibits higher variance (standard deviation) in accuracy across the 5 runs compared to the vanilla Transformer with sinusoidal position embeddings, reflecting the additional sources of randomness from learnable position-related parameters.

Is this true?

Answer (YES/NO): NO